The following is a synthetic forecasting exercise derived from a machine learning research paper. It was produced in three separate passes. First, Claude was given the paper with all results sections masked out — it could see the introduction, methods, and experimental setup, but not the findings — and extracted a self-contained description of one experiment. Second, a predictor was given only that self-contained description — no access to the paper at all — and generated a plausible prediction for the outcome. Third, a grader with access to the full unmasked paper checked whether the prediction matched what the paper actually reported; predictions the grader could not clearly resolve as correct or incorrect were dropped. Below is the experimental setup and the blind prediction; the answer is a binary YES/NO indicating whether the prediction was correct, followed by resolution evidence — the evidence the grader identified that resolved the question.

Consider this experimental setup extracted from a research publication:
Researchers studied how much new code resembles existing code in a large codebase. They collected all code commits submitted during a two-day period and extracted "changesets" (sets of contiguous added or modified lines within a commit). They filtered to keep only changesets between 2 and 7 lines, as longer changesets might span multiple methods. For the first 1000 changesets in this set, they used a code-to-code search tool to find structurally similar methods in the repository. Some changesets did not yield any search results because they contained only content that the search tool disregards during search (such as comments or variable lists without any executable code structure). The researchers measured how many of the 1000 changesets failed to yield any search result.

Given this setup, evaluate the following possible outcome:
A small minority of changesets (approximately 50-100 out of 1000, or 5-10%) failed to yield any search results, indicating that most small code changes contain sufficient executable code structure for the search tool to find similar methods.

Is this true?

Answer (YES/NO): YES